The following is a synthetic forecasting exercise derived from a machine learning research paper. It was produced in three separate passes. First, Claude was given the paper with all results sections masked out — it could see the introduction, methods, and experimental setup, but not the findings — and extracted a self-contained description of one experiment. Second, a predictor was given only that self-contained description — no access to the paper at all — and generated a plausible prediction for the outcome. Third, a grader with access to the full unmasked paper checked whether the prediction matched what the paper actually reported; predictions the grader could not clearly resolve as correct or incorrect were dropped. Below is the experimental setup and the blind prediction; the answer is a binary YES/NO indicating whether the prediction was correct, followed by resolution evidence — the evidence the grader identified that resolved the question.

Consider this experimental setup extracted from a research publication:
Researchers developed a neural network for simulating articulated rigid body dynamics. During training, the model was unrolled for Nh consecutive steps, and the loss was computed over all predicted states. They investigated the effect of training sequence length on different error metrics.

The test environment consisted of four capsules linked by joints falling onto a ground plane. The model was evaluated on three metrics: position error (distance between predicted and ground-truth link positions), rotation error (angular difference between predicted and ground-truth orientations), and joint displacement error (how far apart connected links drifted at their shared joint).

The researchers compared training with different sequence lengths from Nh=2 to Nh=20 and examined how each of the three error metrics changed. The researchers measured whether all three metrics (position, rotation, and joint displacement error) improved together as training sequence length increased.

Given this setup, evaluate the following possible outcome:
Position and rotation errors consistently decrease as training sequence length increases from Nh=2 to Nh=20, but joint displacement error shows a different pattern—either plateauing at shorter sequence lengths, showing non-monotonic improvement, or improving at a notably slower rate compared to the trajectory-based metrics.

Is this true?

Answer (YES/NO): NO